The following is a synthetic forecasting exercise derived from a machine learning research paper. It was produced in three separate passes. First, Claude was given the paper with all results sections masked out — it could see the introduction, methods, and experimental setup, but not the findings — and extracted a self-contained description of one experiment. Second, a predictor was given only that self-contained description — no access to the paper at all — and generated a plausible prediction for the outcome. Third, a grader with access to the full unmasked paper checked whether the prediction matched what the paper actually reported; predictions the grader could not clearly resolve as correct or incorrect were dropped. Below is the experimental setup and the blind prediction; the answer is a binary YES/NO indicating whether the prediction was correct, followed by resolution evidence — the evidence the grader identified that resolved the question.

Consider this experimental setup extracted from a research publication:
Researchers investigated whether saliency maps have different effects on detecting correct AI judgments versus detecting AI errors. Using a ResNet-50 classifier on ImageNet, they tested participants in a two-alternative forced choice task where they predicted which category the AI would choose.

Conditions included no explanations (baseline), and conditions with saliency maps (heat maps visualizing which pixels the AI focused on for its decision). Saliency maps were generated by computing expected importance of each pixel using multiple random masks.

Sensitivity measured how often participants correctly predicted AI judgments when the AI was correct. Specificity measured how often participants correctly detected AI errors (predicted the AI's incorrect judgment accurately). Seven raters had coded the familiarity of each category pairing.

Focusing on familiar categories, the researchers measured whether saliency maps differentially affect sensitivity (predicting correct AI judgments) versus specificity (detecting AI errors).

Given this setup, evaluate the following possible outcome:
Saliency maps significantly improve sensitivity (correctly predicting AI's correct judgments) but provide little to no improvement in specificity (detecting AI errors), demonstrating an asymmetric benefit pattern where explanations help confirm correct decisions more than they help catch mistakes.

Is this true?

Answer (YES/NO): NO